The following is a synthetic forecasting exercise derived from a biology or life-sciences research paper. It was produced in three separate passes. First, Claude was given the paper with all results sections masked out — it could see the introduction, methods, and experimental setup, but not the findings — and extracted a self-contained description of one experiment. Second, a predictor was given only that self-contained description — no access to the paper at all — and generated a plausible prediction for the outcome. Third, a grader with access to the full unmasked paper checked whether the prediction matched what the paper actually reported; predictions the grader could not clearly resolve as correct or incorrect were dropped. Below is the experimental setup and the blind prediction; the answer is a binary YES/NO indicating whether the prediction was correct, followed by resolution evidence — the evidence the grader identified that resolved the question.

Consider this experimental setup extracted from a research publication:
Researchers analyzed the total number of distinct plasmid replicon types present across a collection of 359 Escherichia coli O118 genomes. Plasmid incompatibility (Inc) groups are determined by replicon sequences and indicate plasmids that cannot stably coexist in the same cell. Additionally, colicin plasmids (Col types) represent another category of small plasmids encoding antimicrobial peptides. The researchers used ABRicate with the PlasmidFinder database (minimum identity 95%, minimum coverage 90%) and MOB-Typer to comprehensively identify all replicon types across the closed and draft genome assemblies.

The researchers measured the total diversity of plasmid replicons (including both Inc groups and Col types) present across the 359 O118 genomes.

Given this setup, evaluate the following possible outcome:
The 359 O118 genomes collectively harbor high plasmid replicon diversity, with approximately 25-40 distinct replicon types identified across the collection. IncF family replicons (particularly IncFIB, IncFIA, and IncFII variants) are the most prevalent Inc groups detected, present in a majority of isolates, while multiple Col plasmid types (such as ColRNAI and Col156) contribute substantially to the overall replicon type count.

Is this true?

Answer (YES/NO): YES